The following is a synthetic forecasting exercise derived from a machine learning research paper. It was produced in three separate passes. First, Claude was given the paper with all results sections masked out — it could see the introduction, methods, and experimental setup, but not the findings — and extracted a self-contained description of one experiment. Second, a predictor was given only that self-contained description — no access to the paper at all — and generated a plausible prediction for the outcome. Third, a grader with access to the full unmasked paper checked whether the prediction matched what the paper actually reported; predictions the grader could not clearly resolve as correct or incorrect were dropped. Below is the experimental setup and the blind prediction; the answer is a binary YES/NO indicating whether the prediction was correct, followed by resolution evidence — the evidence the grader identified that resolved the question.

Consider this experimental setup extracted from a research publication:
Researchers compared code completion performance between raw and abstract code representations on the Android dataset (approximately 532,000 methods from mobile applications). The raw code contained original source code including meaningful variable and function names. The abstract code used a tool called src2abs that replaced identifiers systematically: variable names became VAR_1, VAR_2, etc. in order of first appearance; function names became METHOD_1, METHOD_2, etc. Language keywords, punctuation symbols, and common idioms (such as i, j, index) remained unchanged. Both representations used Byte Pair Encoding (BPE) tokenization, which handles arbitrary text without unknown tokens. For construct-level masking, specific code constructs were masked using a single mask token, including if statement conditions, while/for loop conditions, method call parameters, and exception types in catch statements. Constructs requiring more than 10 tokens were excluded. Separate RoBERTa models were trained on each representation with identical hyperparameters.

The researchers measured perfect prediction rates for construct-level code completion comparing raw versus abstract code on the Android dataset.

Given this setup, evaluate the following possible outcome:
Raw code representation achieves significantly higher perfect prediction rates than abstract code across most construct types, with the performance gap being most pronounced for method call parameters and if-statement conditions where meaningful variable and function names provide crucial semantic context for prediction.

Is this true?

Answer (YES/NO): NO